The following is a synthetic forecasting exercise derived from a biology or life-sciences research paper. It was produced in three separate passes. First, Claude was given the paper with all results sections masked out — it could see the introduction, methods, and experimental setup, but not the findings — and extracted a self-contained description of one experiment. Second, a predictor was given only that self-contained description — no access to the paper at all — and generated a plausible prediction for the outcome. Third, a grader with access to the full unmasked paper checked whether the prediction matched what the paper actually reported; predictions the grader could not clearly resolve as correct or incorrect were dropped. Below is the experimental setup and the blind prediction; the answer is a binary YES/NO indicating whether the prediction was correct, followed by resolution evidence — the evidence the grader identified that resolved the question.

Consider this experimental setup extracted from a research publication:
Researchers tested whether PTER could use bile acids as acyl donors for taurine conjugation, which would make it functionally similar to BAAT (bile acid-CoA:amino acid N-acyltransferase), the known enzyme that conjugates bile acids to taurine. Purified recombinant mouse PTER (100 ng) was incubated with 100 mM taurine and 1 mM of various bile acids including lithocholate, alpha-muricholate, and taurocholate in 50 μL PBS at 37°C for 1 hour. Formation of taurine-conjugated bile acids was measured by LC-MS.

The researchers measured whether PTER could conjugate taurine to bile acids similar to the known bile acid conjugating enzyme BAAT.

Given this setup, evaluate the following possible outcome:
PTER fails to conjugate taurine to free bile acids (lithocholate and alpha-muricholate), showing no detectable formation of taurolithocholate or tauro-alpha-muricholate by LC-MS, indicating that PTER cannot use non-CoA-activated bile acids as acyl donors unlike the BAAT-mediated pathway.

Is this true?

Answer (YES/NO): YES